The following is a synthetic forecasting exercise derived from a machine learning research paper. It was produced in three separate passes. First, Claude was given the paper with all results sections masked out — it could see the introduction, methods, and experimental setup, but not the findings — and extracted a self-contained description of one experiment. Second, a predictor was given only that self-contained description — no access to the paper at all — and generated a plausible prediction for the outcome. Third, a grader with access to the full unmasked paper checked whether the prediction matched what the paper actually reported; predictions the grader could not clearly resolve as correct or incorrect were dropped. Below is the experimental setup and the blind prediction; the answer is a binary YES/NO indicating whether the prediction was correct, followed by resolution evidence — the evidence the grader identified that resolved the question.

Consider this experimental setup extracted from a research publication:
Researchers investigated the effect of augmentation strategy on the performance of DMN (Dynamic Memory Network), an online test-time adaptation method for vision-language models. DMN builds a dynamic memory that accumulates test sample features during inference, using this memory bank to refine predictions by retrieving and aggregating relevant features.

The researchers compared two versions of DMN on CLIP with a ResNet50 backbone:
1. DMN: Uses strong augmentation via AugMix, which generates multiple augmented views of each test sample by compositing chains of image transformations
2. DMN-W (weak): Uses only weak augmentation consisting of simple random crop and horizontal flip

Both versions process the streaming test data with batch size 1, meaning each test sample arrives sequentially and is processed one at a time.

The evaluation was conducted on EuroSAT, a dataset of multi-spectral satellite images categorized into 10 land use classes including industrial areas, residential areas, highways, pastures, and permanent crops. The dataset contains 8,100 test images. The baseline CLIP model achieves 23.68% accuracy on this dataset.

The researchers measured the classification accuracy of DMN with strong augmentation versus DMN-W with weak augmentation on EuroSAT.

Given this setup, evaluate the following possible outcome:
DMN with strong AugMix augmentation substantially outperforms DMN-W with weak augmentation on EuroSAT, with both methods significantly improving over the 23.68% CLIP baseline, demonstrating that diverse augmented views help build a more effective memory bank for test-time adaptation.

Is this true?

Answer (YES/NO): NO